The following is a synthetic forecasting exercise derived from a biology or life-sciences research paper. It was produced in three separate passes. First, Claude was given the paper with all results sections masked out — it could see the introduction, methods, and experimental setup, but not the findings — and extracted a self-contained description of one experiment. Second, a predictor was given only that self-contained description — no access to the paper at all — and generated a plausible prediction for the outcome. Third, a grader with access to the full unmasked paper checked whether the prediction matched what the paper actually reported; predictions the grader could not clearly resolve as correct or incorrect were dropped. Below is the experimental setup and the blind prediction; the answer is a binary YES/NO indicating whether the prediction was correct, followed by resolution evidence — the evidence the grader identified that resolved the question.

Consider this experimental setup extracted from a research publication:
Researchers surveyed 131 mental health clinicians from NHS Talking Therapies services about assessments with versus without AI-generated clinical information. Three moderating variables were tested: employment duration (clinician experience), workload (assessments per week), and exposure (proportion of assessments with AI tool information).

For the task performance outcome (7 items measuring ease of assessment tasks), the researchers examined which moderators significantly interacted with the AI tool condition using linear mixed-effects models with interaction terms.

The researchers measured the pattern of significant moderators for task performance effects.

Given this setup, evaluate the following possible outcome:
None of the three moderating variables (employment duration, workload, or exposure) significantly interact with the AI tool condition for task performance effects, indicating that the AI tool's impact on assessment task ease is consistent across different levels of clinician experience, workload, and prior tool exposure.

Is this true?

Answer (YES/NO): NO